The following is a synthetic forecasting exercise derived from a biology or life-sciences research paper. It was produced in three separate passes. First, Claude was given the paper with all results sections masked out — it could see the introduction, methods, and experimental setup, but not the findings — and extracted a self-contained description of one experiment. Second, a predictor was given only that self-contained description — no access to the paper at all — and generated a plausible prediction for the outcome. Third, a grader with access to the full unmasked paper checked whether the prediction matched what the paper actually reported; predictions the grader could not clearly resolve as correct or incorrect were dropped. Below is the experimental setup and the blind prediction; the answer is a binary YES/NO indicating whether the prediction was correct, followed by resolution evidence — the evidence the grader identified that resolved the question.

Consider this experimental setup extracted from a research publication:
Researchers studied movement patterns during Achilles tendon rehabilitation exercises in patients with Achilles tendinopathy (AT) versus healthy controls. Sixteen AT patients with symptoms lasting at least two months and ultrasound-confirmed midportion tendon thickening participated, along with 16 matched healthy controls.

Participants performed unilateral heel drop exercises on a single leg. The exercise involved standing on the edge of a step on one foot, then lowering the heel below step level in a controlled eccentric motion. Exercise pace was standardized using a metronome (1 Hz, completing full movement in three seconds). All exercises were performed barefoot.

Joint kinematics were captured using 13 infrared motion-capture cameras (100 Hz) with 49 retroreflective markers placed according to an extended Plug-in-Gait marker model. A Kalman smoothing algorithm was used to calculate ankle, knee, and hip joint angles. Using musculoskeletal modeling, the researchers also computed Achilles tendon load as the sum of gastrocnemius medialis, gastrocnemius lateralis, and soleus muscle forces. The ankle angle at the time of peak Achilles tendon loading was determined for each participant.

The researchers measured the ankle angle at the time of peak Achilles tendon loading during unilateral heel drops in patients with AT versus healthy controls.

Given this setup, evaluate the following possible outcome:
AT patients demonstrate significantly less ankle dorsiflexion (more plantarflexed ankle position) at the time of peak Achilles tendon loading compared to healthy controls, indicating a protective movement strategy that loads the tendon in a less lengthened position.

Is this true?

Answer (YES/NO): NO